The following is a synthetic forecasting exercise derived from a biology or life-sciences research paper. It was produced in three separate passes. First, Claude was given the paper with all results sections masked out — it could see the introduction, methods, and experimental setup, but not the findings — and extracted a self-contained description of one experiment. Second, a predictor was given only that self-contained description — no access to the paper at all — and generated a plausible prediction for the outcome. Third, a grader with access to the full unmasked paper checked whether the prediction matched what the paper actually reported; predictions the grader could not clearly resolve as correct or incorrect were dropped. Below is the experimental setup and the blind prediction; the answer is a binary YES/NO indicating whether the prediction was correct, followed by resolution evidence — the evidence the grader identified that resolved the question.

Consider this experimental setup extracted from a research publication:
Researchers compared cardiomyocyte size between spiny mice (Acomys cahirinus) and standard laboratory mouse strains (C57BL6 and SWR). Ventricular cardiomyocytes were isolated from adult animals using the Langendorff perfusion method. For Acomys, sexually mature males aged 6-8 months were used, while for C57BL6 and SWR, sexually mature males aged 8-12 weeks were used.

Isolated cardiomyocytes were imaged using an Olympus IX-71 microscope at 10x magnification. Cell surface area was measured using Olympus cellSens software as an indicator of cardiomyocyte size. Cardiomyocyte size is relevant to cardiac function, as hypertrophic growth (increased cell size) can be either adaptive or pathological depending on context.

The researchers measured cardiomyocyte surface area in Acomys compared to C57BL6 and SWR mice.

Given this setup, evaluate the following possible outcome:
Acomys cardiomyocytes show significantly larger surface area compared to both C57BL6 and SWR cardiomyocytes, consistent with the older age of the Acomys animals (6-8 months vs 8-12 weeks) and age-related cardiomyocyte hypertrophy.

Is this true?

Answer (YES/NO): NO